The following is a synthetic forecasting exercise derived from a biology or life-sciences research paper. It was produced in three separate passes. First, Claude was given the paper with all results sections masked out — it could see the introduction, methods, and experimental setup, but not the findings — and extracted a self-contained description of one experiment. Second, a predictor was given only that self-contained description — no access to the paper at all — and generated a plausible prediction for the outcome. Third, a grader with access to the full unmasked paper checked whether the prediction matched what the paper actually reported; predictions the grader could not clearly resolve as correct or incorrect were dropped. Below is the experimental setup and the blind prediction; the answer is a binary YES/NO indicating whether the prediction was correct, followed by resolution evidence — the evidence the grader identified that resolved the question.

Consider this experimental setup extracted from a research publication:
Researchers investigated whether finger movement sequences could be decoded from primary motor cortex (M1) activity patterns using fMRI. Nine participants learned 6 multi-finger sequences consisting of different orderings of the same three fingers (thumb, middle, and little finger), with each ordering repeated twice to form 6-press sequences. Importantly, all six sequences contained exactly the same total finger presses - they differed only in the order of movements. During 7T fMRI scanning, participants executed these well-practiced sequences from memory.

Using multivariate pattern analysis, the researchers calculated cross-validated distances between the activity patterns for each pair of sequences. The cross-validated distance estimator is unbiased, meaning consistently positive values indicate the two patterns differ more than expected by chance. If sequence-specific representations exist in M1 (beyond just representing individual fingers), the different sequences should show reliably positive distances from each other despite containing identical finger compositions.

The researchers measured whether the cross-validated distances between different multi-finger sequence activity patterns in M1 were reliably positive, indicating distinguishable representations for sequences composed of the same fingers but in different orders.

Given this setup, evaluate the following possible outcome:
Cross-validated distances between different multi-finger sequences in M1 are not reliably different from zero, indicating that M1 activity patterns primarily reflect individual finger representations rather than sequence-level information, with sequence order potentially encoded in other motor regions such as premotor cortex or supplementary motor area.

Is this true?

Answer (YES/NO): NO